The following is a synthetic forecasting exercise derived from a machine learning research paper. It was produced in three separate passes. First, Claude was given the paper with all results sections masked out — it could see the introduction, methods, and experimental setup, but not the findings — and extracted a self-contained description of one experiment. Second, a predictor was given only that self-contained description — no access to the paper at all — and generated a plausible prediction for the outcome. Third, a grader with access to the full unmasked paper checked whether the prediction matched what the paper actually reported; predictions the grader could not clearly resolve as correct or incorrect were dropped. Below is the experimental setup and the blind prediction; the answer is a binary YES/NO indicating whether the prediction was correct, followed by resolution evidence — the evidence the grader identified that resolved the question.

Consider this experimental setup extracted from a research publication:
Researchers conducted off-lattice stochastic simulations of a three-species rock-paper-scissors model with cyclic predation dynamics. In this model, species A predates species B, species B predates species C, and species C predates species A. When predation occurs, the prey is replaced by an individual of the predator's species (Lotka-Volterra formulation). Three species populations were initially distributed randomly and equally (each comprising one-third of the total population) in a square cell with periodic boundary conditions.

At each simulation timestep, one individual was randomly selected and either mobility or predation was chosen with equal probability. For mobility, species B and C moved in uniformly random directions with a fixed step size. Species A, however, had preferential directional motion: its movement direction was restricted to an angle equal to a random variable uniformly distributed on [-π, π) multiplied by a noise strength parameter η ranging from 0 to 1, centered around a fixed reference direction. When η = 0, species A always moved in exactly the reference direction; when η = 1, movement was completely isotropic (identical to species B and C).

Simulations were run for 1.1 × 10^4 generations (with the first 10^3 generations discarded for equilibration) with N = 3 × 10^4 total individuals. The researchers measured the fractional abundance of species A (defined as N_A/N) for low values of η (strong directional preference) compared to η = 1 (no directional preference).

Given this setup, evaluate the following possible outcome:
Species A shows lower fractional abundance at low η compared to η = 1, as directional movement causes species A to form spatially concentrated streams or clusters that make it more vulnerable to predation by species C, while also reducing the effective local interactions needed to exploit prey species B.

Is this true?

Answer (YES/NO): NO